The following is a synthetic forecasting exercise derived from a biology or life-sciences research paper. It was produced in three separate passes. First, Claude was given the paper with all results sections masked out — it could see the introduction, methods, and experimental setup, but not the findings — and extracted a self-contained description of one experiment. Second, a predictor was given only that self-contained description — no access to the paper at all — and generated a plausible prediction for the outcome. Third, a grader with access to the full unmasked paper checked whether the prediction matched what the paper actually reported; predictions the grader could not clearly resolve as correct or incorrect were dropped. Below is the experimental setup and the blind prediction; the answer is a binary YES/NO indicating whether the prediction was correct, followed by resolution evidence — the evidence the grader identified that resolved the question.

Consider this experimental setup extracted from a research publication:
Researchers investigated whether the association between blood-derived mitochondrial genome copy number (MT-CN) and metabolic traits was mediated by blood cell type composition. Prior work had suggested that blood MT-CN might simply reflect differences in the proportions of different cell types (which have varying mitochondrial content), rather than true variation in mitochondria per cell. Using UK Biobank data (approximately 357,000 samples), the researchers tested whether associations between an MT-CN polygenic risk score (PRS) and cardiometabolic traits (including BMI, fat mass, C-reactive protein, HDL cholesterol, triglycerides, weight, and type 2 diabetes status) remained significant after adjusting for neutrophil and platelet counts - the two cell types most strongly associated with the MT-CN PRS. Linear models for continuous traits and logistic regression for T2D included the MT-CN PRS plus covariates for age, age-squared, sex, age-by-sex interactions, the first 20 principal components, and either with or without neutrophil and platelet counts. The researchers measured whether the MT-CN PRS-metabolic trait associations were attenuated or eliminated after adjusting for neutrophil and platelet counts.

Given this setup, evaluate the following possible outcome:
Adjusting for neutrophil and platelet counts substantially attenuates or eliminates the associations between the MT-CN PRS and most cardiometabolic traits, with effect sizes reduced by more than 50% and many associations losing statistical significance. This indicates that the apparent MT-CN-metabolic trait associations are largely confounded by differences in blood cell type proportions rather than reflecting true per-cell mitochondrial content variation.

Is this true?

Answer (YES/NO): YES